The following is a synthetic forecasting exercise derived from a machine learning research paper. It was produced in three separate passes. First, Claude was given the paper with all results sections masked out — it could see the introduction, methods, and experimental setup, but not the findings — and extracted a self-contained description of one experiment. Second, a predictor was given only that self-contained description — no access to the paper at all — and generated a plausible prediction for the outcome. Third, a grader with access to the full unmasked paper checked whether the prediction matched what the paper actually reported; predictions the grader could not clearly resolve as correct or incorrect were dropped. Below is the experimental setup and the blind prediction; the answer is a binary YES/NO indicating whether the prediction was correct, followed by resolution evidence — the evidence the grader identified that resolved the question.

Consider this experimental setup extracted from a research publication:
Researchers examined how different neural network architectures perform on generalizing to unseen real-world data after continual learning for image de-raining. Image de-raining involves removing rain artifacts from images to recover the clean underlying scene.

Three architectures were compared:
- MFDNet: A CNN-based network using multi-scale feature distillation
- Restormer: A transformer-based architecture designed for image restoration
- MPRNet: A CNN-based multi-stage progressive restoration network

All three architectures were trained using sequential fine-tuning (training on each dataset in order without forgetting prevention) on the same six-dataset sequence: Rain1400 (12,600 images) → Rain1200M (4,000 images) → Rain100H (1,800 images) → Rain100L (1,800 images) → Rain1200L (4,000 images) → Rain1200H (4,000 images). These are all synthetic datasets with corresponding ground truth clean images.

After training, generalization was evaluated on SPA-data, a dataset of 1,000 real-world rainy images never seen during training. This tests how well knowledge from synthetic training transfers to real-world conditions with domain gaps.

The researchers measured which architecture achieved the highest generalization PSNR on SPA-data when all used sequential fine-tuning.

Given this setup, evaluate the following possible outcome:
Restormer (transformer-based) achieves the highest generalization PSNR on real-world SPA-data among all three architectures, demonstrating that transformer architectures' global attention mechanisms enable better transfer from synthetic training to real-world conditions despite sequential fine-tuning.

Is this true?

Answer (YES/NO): NO